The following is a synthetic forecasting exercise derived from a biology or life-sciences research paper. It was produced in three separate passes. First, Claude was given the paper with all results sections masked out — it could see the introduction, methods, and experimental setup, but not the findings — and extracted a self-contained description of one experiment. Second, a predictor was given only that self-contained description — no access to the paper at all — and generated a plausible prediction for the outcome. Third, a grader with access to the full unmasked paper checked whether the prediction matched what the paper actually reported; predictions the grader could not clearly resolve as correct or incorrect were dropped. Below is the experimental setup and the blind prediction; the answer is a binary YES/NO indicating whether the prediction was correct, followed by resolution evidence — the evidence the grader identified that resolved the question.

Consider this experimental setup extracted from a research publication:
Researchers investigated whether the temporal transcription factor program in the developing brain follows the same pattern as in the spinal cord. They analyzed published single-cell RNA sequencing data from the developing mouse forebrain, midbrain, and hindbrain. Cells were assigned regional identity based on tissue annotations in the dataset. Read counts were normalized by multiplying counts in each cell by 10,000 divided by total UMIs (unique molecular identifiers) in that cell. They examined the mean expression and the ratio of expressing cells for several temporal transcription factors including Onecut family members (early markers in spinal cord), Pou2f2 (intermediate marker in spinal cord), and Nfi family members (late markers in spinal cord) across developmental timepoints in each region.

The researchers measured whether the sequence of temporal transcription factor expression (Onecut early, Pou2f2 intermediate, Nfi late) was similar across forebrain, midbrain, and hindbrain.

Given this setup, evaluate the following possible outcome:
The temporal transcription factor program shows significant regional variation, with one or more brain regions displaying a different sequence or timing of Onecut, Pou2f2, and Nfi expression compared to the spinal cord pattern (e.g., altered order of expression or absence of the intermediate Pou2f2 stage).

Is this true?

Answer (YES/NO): NO